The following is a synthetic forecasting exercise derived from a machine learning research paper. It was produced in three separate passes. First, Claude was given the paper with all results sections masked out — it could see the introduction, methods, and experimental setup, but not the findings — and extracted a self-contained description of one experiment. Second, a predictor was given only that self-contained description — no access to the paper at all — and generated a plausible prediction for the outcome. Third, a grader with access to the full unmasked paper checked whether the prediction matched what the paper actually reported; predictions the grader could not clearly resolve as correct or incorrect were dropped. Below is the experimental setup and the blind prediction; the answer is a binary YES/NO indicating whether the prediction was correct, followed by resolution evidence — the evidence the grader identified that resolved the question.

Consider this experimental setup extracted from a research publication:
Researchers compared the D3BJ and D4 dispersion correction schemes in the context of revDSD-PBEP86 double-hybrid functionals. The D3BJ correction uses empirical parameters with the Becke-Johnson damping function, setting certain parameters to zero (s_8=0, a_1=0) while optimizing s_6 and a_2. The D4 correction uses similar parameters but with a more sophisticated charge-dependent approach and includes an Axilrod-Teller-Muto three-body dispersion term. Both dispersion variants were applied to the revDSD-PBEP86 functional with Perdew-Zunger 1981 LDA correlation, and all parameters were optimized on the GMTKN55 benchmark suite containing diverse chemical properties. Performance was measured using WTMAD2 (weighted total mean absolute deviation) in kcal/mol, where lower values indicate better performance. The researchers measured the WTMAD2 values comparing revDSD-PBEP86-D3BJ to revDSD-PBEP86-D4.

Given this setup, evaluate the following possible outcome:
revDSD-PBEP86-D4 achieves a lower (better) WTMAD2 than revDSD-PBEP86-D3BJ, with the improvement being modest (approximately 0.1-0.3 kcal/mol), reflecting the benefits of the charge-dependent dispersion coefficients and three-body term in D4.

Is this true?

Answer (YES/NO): YES